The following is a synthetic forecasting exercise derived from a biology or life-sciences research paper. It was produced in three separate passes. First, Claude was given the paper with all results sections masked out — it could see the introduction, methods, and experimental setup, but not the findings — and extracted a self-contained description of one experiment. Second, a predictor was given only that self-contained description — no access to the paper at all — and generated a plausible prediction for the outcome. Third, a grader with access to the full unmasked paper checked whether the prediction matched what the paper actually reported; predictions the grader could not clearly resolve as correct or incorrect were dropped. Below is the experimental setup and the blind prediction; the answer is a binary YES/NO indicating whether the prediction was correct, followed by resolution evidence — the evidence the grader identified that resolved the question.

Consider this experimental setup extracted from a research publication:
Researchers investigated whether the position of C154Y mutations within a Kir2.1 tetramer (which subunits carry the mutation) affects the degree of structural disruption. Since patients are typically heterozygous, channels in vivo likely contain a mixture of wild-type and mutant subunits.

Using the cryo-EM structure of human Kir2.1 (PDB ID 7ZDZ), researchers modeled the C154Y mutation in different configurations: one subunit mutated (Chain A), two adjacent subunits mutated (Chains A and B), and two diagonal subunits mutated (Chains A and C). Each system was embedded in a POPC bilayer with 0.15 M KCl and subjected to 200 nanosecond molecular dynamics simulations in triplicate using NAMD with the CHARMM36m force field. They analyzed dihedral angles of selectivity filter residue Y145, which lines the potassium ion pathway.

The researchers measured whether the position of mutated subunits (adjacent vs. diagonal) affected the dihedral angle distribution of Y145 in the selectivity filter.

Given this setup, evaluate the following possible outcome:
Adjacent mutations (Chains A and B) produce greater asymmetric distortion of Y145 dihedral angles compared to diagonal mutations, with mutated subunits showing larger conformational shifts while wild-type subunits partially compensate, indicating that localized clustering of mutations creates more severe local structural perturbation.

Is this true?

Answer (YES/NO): NO